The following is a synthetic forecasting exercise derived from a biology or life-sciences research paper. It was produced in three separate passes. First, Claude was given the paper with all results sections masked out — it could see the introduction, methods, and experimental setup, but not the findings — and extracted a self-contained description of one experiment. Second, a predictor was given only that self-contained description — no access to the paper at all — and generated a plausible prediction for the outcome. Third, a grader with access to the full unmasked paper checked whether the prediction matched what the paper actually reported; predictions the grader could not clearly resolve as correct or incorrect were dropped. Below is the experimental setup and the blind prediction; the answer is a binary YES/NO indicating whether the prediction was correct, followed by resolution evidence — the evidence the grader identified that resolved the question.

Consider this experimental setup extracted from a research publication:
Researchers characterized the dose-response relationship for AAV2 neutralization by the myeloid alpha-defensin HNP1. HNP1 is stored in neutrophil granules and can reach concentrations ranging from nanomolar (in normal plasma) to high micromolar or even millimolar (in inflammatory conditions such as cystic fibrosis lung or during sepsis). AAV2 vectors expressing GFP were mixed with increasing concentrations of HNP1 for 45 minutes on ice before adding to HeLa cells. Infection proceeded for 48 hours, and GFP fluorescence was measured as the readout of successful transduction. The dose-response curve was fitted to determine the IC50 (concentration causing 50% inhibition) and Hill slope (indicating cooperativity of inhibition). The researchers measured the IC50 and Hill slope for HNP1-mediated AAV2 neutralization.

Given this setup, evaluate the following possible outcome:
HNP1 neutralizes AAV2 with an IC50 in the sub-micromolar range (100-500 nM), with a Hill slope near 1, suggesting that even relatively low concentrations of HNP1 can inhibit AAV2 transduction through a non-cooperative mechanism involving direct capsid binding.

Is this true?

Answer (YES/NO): NO